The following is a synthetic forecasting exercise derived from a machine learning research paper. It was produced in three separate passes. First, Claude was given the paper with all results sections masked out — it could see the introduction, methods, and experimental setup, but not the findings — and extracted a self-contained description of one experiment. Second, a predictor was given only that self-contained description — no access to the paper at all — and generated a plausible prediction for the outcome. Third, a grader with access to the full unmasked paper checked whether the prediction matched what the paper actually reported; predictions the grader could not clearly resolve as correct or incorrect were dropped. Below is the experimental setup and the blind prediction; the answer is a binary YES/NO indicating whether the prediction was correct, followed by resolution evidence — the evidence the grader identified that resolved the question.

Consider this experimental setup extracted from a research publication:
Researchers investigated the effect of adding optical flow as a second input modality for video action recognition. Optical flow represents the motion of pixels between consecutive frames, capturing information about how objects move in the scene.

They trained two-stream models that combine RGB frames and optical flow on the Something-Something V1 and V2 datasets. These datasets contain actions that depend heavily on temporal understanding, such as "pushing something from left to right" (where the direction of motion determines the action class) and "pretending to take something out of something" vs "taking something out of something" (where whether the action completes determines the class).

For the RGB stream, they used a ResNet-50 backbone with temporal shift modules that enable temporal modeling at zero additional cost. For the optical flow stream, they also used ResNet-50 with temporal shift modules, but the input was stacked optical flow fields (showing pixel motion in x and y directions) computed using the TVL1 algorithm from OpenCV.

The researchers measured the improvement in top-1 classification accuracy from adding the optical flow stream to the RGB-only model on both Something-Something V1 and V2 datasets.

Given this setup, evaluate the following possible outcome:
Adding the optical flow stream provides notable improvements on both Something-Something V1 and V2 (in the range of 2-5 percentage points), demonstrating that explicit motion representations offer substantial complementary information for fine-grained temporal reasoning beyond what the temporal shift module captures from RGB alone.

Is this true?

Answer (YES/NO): NO